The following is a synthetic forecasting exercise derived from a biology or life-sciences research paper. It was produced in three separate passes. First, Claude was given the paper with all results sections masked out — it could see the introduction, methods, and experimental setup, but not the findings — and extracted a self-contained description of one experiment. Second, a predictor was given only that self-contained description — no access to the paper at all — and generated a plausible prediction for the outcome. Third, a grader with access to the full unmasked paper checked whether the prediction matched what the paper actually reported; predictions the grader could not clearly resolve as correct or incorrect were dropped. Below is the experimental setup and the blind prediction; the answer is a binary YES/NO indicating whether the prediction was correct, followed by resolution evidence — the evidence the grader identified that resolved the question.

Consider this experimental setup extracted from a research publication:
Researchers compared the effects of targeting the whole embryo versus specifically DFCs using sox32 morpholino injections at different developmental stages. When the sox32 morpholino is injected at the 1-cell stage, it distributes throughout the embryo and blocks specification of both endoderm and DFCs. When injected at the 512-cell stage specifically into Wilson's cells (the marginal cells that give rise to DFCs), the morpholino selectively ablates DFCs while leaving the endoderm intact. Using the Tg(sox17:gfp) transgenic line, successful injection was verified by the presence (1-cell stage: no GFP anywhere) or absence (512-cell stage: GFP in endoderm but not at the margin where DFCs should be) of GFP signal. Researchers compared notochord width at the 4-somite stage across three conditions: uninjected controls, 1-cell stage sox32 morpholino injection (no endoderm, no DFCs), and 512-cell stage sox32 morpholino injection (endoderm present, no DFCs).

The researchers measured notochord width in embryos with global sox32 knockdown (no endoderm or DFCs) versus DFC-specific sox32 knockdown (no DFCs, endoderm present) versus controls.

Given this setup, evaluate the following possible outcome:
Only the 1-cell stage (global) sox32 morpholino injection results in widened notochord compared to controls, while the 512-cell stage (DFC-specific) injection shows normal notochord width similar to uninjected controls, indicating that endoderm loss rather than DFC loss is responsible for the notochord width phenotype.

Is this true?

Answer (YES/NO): NO